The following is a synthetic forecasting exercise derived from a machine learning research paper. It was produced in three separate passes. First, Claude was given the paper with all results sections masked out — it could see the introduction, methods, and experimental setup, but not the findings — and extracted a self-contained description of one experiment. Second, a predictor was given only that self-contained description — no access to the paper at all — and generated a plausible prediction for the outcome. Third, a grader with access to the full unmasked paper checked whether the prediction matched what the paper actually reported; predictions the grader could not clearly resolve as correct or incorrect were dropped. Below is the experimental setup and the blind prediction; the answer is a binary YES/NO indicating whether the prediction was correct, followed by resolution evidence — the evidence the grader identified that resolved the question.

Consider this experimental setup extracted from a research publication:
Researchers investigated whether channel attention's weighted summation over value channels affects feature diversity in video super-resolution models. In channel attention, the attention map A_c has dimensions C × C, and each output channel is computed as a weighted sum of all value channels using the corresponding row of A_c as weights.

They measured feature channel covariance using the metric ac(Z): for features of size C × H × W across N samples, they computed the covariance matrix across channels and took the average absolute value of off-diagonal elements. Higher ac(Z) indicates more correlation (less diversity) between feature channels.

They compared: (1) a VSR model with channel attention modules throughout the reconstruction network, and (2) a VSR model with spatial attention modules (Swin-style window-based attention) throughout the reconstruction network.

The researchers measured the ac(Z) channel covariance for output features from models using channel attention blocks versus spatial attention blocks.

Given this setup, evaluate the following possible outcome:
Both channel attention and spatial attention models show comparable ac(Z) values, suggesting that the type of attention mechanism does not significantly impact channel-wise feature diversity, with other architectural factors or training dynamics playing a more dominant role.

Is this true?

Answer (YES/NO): NO